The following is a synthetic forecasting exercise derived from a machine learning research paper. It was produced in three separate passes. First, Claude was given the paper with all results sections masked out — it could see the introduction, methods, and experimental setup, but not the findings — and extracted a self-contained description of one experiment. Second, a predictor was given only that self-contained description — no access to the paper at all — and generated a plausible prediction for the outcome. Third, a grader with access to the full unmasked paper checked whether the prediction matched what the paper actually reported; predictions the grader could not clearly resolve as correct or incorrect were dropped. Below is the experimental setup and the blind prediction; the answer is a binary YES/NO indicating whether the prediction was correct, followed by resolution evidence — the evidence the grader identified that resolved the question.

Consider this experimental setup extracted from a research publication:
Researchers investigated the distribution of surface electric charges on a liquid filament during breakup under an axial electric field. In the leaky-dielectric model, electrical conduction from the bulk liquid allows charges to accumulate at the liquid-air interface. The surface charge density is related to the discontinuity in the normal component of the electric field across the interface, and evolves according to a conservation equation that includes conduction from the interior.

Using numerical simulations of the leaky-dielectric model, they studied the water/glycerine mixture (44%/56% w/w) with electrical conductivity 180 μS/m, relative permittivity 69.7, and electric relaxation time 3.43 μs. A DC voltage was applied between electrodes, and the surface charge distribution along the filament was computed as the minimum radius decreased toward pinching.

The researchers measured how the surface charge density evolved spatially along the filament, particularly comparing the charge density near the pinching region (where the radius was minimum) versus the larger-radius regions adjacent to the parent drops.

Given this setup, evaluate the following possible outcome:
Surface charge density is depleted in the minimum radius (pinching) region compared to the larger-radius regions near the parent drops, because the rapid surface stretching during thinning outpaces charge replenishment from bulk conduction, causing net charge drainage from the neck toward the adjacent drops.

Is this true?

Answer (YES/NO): NO